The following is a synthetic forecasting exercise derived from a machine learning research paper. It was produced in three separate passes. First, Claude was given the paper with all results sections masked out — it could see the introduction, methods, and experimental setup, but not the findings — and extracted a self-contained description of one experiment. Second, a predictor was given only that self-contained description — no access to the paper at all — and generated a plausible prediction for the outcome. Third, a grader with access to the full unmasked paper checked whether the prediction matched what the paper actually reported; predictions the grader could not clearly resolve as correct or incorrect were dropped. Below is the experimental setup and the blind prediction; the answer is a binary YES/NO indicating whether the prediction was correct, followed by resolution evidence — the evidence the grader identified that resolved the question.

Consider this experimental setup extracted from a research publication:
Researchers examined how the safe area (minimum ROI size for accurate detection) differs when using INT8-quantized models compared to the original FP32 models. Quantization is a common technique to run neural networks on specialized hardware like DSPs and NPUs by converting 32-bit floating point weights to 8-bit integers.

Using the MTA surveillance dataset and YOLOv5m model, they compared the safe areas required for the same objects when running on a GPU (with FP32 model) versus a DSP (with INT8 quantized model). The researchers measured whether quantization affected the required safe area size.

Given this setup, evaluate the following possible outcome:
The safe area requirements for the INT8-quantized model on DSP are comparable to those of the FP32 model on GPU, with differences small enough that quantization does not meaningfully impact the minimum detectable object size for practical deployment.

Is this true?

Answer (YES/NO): NO